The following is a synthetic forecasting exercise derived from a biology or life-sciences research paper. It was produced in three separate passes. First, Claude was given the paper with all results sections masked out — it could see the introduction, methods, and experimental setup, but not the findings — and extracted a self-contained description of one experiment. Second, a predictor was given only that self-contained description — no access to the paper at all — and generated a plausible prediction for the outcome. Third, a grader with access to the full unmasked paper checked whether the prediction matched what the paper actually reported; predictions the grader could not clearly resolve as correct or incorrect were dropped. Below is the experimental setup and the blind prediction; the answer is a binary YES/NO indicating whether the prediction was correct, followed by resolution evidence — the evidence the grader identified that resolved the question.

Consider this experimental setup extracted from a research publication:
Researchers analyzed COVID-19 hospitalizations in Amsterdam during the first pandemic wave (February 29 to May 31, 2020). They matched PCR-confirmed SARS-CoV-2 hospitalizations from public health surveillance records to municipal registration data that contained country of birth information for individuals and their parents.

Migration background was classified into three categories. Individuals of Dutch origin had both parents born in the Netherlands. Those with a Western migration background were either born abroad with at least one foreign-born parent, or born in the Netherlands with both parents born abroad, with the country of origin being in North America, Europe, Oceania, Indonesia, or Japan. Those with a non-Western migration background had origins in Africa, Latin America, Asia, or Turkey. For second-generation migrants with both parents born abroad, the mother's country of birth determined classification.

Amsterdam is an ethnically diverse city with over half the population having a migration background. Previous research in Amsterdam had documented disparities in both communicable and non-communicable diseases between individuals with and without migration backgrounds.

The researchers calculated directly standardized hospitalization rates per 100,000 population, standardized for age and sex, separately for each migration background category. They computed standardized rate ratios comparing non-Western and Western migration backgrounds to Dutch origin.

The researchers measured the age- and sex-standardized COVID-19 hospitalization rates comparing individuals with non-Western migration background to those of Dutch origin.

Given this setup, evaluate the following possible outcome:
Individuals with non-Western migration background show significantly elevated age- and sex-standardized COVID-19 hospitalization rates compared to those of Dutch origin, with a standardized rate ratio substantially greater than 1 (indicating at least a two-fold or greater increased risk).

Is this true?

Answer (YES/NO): YES